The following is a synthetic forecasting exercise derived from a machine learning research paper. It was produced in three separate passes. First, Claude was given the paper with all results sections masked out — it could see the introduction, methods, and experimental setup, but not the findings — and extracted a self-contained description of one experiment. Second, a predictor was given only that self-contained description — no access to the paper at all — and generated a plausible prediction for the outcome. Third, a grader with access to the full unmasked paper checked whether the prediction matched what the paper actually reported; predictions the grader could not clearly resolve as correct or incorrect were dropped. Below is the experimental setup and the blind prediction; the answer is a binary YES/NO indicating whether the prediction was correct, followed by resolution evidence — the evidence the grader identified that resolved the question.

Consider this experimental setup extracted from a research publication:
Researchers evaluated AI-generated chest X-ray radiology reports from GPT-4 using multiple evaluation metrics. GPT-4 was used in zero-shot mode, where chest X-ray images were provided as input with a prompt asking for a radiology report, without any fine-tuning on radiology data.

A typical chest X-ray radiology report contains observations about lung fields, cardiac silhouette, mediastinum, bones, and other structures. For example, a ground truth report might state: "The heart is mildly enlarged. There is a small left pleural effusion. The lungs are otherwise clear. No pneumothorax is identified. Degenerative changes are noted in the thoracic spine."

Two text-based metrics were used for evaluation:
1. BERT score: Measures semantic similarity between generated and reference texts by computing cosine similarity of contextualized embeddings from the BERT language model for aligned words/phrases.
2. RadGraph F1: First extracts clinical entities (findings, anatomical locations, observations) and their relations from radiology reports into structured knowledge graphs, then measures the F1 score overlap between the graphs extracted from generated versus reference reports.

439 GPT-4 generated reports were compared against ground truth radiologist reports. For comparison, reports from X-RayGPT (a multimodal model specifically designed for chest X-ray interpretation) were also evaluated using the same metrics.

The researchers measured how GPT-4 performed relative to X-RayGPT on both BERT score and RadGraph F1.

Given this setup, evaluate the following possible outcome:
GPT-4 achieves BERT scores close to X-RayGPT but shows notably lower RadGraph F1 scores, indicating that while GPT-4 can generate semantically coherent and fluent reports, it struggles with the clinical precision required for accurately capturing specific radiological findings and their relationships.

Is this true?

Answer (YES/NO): NO